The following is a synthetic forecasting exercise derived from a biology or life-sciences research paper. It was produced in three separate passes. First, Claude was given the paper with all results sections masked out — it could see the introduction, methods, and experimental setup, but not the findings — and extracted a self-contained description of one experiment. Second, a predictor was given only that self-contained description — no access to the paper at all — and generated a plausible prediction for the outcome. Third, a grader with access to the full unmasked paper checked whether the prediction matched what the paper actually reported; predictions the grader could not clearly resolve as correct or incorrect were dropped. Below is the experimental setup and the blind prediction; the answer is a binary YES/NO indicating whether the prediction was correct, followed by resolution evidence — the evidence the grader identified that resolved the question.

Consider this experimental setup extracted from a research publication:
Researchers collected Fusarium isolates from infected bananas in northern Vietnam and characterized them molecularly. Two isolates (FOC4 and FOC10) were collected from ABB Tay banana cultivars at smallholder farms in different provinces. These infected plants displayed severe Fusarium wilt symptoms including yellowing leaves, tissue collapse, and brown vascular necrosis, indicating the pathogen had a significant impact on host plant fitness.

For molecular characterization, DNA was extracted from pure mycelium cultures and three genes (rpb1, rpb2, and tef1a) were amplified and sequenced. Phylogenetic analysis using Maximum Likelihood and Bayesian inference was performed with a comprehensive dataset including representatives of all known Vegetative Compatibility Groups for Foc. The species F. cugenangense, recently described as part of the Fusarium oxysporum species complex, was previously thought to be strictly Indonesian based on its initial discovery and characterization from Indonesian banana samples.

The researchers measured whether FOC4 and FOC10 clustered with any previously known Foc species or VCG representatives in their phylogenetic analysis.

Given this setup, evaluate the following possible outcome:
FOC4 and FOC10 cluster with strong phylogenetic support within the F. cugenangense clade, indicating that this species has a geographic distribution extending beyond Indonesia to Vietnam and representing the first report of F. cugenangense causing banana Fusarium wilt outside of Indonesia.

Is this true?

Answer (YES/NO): YES